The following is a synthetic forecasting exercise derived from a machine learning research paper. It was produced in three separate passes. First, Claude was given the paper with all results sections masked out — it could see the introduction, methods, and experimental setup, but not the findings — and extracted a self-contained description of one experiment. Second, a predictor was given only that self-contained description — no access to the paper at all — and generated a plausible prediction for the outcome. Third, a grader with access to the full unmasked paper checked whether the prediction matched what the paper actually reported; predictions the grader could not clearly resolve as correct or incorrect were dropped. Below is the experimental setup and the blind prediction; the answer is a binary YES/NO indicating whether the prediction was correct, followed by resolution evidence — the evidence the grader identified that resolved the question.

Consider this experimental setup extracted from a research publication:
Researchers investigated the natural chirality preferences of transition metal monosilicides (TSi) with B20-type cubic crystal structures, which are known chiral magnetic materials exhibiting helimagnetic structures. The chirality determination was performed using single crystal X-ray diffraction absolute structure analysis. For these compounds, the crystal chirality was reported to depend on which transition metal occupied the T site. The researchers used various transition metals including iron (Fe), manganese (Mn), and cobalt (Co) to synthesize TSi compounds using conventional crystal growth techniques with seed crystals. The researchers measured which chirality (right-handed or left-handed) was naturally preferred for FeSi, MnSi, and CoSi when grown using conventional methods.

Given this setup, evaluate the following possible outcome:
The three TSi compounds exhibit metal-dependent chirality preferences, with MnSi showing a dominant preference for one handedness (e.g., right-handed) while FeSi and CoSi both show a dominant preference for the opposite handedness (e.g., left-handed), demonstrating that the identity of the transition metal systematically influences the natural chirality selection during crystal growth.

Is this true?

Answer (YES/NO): NO